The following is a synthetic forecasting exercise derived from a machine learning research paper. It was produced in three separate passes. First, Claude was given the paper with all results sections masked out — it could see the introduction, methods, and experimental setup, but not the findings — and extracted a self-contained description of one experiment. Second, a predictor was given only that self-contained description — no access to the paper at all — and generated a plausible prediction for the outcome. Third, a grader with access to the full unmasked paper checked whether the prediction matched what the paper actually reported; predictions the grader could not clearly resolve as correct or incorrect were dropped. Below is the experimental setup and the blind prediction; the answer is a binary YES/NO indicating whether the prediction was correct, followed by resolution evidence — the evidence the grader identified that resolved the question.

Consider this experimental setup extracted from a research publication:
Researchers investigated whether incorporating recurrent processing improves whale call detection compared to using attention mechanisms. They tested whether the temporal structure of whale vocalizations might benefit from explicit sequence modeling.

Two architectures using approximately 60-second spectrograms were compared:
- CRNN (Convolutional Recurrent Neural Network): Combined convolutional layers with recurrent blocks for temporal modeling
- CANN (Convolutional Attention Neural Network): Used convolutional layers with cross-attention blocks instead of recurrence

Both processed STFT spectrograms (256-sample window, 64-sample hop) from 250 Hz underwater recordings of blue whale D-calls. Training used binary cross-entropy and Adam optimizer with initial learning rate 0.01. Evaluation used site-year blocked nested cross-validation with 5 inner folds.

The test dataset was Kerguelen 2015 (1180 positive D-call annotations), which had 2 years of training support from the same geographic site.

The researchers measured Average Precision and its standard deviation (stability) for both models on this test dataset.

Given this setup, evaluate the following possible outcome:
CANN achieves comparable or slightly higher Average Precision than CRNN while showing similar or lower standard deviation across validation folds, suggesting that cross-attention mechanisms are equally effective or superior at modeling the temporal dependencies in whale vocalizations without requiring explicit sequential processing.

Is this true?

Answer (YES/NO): NO